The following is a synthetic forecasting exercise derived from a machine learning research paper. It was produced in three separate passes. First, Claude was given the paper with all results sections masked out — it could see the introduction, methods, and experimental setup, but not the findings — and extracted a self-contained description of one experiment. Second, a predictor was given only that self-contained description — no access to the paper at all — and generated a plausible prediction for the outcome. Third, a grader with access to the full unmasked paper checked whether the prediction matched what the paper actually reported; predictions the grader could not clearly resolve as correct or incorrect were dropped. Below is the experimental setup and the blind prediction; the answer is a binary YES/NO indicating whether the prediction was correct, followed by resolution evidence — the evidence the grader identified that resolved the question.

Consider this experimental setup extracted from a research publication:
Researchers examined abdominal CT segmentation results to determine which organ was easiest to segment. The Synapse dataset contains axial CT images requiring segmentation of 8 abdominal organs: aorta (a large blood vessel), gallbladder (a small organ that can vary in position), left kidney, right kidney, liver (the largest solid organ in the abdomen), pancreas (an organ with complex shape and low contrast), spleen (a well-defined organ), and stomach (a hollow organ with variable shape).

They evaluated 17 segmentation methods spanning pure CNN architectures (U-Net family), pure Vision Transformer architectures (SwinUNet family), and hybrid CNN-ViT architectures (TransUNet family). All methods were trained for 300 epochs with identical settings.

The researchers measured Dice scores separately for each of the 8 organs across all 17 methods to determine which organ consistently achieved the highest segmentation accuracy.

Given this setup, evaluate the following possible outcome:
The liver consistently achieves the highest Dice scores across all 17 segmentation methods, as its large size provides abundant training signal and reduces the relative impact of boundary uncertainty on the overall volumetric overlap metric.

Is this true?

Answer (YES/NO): YES